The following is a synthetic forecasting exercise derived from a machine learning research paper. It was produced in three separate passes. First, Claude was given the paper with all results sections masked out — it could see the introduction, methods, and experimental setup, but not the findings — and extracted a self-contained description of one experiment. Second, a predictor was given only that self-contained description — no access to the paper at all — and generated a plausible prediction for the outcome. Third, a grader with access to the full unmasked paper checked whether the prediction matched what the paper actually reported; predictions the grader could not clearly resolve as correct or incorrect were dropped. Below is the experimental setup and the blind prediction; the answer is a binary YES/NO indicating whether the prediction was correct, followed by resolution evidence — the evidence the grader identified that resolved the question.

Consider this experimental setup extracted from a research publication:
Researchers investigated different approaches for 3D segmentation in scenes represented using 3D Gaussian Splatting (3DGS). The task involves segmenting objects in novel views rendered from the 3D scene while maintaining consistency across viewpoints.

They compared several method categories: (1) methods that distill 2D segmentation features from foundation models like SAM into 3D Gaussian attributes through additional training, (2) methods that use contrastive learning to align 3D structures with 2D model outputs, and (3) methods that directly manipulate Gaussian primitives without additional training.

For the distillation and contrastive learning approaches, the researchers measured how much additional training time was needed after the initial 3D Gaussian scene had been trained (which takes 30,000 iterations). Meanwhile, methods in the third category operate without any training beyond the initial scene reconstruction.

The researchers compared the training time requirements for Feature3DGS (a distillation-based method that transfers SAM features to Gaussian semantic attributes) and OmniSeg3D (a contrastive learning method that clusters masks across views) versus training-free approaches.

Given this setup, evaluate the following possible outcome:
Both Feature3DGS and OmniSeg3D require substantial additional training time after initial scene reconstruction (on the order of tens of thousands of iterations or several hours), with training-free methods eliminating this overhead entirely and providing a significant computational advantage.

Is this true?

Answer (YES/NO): NO